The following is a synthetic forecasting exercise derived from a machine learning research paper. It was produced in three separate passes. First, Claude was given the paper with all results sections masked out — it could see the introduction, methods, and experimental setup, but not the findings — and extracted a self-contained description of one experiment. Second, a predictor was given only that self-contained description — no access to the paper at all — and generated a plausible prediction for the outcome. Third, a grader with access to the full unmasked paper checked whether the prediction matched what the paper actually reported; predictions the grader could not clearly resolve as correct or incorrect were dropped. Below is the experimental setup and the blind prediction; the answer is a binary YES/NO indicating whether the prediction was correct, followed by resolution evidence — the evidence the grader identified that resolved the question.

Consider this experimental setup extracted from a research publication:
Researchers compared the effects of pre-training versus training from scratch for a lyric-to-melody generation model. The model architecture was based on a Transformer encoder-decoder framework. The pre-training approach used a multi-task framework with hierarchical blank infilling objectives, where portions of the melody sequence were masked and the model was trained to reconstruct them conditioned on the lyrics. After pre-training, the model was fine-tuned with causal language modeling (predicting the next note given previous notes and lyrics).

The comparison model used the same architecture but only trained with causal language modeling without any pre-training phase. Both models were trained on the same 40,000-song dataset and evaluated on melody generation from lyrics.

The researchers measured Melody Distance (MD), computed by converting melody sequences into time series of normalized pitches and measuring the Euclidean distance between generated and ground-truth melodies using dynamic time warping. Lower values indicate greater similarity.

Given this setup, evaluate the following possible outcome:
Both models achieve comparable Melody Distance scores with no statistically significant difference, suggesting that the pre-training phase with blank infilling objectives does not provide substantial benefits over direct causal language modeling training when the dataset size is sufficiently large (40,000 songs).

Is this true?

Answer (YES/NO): NO